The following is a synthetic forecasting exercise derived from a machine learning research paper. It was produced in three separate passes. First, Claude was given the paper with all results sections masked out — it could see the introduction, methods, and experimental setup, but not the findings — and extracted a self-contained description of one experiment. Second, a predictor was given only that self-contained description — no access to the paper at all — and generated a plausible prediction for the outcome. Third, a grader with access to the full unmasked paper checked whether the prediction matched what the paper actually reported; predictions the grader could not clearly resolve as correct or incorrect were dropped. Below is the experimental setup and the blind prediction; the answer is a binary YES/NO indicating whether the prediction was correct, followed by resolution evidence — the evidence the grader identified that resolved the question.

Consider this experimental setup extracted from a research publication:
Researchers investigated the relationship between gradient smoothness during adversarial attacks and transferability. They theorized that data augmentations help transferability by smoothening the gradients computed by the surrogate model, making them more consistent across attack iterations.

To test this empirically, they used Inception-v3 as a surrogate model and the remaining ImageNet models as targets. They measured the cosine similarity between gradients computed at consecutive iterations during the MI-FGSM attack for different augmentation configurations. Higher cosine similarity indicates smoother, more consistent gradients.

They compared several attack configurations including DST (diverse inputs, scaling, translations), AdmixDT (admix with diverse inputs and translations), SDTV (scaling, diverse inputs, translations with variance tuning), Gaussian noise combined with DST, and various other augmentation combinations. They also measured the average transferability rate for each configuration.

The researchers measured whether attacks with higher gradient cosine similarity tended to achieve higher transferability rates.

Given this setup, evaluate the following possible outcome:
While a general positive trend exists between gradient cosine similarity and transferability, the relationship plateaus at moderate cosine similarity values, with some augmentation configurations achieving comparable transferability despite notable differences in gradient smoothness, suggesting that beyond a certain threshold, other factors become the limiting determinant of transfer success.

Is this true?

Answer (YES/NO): NO